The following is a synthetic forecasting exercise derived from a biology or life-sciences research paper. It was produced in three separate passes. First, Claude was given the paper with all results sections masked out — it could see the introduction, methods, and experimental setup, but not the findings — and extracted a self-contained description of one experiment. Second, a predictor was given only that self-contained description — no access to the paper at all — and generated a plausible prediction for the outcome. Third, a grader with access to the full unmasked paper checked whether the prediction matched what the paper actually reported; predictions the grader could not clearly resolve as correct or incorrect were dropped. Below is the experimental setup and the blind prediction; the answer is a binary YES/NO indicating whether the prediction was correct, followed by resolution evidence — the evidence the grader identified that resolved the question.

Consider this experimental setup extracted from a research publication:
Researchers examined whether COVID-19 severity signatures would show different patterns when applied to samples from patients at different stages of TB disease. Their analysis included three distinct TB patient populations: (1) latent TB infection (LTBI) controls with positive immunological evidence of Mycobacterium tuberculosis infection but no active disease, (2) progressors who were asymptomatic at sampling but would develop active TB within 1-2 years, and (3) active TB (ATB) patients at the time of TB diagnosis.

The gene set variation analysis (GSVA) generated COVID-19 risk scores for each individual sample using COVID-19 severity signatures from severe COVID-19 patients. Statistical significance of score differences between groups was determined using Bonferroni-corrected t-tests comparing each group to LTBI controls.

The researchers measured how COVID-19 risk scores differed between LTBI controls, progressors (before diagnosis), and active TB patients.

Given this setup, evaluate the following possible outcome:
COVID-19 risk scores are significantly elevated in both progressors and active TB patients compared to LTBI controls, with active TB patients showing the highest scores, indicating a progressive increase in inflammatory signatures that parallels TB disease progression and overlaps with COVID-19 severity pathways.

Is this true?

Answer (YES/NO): YES